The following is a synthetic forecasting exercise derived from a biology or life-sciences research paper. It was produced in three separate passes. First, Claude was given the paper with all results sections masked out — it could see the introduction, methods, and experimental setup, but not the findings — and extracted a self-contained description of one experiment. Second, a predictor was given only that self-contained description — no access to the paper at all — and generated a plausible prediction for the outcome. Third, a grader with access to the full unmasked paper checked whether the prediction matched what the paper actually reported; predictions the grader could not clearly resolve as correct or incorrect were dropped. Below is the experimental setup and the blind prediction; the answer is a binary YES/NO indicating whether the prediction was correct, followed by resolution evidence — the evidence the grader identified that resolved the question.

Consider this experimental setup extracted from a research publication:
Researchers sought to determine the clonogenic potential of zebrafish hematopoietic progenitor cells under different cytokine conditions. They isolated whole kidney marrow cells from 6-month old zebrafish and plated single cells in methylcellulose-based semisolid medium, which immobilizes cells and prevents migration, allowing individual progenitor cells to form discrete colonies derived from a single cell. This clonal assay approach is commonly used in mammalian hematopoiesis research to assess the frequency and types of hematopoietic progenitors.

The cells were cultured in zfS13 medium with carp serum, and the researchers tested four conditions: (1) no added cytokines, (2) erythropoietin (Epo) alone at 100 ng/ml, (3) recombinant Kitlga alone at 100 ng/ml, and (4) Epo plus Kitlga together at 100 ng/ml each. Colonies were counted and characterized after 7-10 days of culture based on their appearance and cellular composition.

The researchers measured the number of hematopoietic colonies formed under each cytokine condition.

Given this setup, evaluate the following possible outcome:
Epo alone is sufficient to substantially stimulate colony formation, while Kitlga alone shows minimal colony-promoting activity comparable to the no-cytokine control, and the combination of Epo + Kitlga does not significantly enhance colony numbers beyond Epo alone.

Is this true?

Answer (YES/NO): NO